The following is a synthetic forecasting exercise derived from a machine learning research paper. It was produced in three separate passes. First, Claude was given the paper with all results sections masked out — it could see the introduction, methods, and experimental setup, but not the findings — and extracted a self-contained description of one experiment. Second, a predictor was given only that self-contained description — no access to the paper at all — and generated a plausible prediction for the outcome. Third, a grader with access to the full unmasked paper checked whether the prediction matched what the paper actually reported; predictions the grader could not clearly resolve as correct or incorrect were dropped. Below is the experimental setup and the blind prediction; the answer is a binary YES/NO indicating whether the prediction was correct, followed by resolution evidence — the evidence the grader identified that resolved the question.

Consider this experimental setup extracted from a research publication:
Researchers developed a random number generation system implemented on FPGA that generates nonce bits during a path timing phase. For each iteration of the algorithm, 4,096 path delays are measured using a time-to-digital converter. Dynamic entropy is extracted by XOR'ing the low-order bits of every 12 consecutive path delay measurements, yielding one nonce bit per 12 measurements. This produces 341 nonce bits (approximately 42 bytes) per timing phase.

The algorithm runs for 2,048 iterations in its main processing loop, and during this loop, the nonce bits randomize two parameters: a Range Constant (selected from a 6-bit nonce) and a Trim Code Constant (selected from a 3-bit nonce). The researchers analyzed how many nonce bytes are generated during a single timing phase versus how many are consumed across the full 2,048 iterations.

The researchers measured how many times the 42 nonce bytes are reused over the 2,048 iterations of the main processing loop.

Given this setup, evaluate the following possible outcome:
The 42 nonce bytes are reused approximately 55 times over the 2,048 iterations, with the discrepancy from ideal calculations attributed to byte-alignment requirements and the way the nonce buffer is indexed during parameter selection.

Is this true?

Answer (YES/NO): NO